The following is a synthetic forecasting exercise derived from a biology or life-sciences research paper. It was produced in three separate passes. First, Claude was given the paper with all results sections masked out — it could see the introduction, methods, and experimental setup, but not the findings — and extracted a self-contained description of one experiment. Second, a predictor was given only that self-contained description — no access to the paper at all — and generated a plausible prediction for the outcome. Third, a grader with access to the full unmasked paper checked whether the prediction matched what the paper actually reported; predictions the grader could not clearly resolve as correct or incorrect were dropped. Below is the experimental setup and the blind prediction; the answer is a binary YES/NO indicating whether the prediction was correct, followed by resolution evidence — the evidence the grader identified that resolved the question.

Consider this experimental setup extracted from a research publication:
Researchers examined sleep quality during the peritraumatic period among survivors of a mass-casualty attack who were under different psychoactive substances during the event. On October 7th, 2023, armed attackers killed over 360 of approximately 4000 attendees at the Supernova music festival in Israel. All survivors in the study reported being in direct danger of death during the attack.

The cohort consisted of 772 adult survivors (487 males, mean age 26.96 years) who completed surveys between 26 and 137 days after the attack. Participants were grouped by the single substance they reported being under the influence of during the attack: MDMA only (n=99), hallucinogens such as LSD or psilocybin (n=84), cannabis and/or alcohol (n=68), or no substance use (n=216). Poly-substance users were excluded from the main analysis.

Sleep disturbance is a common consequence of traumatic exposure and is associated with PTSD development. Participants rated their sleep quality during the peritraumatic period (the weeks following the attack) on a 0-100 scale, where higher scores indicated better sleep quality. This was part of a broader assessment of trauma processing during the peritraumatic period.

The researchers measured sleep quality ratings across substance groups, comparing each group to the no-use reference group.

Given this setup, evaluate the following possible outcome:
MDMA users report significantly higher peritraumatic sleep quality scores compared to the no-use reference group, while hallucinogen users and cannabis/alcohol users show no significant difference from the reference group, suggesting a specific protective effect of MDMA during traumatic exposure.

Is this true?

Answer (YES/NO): NO